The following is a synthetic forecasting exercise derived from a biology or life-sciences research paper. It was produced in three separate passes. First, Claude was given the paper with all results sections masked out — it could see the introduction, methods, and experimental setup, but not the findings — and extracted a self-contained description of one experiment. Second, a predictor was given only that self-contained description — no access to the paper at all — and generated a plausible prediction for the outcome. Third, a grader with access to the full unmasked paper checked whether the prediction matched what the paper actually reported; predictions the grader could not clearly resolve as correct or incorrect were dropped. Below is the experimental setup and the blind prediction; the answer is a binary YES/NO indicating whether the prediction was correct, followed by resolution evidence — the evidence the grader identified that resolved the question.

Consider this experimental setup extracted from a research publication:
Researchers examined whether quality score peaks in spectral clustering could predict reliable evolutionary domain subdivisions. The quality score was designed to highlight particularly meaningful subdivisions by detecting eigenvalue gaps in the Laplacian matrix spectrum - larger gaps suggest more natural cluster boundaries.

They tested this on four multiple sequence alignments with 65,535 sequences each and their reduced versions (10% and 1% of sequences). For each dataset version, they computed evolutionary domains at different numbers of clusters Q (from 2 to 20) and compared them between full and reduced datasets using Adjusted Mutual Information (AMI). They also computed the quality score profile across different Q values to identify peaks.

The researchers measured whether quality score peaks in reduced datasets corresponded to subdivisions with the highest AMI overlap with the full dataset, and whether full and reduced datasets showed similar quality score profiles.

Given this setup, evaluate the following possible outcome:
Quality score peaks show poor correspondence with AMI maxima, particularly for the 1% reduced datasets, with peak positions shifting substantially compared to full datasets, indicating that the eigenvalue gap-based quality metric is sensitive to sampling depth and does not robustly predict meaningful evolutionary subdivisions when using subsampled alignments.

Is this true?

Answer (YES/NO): NO